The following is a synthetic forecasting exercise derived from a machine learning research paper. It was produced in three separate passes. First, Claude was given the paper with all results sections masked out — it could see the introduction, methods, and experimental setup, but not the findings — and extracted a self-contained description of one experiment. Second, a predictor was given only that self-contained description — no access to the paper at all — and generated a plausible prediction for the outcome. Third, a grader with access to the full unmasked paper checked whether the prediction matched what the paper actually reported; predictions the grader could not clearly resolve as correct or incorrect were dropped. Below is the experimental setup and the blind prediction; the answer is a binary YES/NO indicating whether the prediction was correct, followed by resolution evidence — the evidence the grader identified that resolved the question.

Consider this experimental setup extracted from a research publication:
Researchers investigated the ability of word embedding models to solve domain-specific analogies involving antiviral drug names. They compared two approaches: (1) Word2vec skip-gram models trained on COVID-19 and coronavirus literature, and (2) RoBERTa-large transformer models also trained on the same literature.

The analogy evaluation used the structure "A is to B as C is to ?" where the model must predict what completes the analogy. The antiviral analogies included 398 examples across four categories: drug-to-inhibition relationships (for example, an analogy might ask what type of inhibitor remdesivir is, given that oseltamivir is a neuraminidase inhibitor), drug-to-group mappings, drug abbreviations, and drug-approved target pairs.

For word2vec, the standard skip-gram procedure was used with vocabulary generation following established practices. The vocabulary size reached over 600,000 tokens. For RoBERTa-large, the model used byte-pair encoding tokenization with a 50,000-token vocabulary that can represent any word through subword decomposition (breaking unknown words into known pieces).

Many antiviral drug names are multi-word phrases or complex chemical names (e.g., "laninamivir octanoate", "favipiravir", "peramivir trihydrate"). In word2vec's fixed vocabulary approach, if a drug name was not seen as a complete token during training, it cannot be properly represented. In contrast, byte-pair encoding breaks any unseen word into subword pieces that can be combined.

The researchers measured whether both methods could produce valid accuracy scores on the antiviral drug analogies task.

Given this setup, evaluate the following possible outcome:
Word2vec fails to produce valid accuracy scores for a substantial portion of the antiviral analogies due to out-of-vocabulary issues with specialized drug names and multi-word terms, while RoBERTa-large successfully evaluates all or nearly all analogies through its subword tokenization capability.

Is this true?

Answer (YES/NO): YES